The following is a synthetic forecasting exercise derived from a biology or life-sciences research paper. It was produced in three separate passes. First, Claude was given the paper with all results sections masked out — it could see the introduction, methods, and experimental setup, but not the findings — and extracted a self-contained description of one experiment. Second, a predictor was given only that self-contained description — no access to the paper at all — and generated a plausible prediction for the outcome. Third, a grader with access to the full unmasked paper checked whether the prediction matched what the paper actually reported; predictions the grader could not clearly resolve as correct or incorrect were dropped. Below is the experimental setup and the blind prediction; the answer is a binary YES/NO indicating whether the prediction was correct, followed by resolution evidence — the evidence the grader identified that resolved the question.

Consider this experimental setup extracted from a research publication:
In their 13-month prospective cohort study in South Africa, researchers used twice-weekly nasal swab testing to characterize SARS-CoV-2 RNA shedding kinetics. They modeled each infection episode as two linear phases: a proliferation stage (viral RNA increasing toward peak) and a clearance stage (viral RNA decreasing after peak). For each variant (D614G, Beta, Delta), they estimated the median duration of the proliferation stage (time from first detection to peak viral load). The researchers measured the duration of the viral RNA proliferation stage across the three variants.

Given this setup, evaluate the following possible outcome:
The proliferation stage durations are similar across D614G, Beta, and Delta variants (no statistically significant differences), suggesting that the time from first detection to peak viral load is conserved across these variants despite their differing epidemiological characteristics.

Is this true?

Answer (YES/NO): YES